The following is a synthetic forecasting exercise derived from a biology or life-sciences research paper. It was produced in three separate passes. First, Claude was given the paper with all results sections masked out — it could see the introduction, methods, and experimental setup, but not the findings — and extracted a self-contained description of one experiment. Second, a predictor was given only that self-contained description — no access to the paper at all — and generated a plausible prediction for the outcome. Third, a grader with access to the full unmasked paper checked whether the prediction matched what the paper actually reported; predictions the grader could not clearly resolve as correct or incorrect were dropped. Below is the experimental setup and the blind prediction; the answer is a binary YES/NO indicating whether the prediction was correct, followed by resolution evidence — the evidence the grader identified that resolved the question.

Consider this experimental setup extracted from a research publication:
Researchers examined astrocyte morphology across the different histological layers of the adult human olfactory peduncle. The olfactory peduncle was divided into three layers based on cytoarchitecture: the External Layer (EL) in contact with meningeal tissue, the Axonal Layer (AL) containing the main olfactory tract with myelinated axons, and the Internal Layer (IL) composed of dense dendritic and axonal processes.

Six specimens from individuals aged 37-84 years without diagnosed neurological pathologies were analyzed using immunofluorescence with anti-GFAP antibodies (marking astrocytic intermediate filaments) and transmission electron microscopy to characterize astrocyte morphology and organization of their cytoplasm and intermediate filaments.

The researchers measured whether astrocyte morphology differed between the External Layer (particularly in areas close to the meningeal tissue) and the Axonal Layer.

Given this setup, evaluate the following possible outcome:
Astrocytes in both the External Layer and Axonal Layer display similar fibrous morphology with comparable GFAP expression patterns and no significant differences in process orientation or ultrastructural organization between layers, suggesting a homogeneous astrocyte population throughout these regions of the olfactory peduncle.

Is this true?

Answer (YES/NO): NO